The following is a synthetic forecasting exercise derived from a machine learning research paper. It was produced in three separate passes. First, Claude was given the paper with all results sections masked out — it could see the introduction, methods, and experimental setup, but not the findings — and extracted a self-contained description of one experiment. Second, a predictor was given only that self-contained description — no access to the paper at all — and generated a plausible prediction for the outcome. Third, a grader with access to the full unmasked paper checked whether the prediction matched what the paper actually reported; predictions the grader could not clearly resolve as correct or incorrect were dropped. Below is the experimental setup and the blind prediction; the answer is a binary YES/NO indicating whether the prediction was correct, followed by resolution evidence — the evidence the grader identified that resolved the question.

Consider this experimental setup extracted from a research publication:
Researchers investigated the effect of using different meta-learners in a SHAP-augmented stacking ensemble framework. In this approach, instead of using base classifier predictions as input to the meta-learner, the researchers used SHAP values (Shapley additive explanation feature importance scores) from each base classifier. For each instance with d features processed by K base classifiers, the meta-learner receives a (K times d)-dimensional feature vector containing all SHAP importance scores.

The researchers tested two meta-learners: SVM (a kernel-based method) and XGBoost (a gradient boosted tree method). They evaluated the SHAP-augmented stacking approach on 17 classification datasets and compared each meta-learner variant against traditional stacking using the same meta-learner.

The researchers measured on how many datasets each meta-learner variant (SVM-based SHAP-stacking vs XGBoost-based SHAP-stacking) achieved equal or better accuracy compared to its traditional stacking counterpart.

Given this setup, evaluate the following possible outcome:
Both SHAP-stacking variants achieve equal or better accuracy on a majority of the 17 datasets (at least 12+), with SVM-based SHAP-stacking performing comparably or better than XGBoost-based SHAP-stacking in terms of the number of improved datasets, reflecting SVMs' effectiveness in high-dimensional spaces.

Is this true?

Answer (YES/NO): YES